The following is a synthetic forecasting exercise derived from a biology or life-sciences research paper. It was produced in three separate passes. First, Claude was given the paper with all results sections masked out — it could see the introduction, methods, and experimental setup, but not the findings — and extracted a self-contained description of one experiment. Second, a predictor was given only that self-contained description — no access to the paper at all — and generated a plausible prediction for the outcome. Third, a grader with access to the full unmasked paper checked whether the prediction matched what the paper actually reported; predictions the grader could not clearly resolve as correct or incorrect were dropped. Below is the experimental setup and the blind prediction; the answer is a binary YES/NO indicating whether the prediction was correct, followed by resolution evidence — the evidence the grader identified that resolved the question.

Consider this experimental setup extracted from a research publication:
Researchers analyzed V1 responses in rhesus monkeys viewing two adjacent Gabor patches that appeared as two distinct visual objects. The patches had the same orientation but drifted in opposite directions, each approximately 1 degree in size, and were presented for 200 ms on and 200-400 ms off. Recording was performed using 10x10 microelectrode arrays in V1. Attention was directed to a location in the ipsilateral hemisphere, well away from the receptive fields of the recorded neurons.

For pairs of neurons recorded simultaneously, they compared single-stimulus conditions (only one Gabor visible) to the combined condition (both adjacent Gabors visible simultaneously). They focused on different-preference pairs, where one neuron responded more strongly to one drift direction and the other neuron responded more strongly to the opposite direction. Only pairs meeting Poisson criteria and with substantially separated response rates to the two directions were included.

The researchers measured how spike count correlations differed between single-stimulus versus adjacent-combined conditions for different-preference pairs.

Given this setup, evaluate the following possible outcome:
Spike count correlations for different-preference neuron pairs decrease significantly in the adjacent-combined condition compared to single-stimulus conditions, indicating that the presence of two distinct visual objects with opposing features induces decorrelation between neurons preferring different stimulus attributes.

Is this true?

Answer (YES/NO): YES